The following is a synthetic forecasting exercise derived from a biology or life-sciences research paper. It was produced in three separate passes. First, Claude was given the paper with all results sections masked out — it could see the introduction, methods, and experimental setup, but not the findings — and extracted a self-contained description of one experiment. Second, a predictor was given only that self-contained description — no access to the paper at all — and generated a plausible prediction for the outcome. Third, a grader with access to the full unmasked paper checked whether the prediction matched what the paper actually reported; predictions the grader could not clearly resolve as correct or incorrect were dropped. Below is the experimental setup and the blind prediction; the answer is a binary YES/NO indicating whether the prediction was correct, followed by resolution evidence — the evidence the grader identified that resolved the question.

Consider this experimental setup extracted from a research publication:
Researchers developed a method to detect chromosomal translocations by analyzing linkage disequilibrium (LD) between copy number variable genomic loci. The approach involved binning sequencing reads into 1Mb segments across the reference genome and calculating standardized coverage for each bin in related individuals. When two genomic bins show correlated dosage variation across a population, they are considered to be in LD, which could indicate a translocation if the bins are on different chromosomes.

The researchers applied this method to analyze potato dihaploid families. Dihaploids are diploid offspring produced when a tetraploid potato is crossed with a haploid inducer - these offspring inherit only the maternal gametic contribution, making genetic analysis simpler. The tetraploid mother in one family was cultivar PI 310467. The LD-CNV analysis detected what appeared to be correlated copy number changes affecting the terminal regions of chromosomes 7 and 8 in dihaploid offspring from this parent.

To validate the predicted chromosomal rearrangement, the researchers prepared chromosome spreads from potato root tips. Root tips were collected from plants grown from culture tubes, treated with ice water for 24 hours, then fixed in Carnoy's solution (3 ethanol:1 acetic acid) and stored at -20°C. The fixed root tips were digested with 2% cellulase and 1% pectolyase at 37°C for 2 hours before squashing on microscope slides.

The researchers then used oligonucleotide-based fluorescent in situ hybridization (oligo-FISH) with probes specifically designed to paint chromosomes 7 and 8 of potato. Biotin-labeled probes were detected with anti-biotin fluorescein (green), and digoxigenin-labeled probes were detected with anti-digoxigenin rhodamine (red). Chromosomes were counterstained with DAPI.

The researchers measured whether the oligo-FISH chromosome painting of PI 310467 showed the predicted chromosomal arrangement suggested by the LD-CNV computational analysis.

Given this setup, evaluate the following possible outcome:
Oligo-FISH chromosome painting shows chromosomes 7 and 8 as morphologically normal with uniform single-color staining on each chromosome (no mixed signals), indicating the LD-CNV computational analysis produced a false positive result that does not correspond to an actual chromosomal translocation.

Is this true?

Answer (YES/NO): NO